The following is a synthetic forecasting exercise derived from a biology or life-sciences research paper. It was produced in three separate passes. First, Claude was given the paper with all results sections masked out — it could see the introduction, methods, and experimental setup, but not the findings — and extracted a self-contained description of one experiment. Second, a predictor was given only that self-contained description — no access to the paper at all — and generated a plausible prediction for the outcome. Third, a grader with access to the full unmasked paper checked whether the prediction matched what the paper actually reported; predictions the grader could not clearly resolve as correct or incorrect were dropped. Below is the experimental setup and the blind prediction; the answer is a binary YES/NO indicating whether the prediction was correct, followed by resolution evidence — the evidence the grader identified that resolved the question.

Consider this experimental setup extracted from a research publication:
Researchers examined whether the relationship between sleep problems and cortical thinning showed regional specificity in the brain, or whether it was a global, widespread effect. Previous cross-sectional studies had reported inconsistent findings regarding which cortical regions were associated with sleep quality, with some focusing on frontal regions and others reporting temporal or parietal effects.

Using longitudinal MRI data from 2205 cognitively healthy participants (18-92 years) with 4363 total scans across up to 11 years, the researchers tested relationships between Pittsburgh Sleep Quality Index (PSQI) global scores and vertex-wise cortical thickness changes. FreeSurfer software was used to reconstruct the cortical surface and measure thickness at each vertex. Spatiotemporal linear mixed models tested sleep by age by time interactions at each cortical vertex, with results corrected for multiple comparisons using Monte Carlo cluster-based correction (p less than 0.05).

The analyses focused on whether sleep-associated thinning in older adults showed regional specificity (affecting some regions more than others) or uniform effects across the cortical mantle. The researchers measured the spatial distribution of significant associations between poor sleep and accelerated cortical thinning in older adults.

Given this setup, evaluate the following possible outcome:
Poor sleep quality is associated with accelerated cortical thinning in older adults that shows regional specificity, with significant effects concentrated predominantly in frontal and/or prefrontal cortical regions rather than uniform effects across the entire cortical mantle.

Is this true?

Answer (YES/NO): NO